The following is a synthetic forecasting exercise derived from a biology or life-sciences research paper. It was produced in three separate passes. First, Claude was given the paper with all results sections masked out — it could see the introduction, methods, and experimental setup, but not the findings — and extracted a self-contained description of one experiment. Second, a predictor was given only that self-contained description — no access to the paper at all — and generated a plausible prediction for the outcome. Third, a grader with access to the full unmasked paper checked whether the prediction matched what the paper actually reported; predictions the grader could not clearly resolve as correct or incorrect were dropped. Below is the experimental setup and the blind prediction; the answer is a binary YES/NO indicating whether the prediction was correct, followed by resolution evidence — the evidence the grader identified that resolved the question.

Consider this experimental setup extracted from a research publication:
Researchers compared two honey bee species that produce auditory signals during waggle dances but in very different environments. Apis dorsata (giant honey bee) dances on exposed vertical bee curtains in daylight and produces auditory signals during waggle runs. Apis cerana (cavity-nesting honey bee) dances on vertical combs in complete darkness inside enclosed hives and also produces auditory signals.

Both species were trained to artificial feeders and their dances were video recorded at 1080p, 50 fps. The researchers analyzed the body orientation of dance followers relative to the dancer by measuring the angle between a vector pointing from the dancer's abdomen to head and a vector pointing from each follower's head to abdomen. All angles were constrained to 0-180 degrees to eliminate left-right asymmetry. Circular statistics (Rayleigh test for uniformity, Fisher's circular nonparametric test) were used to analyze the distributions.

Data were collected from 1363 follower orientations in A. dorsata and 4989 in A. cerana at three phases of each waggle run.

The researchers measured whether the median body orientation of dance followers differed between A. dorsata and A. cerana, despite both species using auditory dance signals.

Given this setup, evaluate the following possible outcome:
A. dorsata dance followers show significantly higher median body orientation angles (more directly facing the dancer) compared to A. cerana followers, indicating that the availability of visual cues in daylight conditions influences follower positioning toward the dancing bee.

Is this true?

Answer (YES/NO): NO